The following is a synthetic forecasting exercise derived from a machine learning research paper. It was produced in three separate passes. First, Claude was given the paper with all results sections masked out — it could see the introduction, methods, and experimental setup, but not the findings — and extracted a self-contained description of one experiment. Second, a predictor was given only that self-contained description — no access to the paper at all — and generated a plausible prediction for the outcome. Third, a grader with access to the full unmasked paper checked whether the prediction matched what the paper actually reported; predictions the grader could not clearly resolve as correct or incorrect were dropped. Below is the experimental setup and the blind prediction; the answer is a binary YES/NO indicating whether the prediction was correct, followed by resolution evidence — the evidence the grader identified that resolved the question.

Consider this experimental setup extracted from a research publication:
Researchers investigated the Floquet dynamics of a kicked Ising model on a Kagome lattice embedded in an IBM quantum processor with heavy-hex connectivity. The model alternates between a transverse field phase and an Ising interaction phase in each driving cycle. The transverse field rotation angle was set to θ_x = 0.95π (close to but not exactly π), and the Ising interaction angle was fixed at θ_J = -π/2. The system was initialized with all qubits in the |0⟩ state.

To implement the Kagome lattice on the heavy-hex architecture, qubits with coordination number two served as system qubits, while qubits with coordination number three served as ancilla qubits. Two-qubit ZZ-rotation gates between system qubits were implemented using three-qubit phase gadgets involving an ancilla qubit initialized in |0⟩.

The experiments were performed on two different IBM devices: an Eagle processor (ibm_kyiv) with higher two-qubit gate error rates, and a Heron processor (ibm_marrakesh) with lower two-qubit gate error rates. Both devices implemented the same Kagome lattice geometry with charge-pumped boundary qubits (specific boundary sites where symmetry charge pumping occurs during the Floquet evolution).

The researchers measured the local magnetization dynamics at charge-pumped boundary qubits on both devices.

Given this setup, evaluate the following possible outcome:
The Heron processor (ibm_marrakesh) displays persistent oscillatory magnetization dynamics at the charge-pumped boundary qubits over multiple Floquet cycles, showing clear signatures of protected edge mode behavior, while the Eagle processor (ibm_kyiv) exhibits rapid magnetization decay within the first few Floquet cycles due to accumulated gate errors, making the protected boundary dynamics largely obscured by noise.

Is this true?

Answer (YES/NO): NO